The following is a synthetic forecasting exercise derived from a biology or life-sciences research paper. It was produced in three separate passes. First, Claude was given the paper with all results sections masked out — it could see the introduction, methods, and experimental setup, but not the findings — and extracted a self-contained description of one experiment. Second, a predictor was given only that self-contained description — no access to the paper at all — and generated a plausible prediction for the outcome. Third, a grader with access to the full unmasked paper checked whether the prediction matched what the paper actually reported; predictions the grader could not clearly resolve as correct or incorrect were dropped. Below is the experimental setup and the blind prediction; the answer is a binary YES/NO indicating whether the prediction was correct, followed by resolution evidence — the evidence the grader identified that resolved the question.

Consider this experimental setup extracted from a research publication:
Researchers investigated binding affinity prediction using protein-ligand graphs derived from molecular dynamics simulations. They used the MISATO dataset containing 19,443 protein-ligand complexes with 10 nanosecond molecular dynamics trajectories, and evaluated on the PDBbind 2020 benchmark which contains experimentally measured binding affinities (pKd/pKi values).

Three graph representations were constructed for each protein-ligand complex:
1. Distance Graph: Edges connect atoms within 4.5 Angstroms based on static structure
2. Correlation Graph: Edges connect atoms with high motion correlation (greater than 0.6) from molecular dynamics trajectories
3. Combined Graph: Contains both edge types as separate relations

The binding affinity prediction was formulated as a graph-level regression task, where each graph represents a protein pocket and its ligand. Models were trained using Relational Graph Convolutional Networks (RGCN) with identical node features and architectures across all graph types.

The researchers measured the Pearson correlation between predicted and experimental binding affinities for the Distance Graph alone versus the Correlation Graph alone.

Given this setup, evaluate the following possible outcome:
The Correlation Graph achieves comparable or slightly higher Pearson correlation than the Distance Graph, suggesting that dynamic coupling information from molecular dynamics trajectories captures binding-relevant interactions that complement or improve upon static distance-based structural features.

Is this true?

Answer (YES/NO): NO